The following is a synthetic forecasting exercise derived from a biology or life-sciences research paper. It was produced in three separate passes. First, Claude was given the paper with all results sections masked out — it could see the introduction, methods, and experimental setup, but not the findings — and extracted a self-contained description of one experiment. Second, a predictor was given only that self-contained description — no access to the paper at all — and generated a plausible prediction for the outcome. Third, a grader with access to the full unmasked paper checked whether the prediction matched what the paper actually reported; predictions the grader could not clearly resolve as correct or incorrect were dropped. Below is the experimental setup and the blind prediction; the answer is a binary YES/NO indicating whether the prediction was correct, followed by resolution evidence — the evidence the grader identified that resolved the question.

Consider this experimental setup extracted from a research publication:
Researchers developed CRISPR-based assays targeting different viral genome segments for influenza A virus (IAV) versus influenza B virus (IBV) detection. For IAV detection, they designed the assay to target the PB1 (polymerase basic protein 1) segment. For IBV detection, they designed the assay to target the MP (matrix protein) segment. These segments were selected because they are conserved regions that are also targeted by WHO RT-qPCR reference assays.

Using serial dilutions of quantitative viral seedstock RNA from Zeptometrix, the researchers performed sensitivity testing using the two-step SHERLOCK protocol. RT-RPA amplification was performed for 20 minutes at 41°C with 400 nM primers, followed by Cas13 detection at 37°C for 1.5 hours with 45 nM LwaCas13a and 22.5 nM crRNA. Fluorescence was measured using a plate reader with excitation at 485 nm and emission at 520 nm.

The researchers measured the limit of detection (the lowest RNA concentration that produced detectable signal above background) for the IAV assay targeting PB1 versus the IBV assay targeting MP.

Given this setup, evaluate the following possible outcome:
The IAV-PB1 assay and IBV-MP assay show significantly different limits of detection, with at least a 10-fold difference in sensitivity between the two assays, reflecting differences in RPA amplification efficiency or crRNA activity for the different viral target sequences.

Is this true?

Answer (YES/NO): NO